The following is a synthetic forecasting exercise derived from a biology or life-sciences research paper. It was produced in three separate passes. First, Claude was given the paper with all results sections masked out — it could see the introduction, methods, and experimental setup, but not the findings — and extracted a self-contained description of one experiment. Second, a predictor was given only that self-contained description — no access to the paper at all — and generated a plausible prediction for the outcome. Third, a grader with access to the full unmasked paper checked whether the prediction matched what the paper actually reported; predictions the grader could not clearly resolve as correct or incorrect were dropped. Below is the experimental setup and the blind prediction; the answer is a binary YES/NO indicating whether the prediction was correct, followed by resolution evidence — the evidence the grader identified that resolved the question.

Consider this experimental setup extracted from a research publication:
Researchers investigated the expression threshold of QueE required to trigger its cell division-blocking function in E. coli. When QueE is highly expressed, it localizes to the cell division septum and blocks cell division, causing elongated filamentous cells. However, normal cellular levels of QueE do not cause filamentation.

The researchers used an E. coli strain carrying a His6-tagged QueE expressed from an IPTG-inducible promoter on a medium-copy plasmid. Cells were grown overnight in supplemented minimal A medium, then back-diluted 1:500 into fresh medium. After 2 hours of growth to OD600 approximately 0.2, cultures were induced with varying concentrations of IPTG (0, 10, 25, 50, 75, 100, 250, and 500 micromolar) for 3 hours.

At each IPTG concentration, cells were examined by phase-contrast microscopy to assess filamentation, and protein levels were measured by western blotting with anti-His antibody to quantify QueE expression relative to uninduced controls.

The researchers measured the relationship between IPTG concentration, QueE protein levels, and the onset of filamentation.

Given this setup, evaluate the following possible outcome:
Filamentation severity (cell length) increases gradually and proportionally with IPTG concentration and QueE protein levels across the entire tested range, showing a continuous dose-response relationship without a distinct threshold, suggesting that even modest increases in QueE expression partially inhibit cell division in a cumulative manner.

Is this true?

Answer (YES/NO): NO